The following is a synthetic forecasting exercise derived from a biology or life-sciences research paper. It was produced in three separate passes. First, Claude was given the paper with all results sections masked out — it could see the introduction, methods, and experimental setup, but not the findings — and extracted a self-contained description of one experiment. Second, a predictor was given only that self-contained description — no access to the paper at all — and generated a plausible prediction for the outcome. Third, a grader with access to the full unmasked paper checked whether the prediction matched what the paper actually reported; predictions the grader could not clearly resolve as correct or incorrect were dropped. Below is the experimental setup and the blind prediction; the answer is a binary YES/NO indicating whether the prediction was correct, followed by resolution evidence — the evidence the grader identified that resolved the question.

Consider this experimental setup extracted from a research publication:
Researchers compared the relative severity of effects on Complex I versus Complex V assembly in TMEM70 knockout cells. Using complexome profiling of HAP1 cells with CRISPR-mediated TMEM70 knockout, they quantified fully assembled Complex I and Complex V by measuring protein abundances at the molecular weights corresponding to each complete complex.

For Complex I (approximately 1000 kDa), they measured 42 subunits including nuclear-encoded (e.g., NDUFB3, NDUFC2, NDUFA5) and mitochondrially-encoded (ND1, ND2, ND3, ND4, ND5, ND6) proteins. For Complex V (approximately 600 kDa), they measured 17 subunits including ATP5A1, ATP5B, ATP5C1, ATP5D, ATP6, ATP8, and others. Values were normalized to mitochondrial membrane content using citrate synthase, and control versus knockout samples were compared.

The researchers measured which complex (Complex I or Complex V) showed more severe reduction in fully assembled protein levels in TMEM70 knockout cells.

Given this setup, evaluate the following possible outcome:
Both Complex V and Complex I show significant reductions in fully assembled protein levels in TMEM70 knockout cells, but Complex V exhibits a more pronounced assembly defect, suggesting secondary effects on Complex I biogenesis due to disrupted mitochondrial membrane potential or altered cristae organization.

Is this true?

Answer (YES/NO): NO